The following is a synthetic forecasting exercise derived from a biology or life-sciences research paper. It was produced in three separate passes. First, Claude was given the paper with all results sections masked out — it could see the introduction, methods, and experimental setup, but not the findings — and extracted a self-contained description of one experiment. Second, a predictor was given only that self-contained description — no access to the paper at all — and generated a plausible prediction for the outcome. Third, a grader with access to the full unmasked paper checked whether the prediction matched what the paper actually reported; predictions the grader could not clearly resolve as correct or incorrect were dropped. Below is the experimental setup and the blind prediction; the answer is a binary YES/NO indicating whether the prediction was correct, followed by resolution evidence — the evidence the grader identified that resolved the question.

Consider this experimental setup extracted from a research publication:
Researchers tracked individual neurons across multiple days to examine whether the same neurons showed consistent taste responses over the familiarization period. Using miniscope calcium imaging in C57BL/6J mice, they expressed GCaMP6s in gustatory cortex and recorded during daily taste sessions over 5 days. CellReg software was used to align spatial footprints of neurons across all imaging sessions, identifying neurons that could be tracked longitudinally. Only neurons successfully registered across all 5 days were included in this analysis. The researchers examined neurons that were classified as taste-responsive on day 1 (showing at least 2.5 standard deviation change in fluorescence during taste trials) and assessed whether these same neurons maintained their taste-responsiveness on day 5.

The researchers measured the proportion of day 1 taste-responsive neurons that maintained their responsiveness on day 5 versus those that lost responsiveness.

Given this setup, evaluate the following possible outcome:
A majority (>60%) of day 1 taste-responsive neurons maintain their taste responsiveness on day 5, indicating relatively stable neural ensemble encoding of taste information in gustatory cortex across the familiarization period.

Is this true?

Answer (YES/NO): NO